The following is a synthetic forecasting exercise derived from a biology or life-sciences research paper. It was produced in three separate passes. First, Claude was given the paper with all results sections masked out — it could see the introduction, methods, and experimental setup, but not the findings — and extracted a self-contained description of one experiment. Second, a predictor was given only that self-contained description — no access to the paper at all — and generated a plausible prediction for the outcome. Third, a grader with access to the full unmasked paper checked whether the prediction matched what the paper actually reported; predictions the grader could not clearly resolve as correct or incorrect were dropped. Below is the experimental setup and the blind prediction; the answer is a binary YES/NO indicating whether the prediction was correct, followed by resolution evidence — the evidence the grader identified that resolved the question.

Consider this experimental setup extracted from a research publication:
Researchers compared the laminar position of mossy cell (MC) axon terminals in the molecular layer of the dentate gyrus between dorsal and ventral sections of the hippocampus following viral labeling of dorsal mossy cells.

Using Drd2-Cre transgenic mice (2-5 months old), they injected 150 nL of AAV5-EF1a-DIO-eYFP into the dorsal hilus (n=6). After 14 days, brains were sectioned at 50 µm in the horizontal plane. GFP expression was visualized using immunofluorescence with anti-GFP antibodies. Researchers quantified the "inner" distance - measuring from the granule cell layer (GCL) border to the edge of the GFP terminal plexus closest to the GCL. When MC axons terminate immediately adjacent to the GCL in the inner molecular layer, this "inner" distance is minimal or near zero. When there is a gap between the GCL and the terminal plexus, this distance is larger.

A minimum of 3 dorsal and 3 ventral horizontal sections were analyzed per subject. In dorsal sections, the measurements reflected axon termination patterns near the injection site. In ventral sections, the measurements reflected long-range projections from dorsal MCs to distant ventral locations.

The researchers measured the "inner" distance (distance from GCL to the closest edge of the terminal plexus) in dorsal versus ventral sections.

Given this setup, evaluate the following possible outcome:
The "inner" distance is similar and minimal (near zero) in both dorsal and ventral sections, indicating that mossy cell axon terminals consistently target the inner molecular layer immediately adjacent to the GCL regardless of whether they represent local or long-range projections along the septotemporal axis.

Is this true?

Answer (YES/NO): NO